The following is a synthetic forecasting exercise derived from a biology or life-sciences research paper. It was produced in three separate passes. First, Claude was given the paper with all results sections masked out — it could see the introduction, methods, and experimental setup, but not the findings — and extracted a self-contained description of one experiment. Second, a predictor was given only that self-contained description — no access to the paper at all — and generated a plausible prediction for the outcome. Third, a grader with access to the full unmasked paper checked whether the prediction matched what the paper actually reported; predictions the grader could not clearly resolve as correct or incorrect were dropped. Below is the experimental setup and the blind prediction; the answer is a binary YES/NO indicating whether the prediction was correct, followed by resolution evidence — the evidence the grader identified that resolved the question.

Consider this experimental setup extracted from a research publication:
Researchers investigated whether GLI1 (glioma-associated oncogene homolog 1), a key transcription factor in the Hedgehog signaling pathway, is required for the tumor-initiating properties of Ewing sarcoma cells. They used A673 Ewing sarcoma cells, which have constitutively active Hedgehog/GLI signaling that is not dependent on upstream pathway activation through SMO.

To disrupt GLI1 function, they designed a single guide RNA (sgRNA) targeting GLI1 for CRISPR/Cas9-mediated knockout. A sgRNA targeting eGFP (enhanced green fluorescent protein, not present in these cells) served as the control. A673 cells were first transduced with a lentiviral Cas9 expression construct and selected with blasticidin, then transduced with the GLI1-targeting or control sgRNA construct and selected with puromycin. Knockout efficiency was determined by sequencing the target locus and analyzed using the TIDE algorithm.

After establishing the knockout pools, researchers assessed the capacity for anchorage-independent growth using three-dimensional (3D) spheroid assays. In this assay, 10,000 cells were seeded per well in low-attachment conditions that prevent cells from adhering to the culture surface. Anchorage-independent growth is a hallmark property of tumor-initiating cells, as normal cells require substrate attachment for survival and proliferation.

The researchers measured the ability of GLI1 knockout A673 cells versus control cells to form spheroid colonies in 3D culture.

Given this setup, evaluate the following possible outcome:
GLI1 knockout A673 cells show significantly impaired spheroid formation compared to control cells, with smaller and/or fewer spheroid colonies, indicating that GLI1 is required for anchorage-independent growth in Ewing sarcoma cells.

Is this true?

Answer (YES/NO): YES